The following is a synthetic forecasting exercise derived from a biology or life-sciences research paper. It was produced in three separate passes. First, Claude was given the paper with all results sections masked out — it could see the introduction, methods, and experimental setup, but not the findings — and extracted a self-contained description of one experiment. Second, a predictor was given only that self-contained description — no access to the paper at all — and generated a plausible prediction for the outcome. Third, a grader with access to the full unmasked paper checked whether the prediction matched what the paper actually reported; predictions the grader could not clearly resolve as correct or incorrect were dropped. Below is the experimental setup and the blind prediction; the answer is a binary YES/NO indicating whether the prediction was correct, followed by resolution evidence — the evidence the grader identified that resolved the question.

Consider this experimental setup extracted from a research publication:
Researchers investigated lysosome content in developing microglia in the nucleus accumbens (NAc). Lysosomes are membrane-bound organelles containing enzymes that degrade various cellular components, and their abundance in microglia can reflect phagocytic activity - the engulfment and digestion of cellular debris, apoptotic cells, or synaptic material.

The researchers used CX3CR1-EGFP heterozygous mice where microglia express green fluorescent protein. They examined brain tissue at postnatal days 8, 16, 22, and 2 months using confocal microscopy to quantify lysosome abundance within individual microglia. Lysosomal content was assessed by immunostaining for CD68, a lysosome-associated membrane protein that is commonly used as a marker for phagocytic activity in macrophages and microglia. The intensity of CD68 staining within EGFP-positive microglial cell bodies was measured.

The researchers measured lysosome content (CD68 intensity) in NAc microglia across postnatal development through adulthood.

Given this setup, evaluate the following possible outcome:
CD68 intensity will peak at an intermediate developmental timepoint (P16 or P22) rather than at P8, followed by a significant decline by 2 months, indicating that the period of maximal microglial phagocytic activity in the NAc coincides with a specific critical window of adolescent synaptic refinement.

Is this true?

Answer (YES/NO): NO